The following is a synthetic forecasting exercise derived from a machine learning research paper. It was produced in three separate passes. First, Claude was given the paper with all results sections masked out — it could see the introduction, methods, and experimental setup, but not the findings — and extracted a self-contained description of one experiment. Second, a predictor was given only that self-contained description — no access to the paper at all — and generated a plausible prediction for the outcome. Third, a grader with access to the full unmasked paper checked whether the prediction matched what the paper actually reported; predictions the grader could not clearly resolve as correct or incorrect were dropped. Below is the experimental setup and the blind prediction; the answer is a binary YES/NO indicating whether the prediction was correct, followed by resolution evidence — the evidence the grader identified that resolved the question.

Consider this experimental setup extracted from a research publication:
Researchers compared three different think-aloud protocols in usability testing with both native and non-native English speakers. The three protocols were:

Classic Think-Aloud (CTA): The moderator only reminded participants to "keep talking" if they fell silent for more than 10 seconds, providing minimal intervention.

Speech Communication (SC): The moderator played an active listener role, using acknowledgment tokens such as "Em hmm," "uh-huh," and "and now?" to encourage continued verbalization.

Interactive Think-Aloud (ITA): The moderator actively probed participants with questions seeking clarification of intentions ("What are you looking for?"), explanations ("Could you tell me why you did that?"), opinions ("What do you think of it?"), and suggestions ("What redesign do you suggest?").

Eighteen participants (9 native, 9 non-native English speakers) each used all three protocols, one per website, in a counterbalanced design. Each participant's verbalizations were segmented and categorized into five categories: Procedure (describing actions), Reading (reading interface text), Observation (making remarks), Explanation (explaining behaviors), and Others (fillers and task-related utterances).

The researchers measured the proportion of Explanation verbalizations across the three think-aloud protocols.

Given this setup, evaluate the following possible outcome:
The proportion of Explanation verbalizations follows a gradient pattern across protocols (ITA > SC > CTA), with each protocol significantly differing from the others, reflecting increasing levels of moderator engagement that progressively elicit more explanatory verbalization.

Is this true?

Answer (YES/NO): NO